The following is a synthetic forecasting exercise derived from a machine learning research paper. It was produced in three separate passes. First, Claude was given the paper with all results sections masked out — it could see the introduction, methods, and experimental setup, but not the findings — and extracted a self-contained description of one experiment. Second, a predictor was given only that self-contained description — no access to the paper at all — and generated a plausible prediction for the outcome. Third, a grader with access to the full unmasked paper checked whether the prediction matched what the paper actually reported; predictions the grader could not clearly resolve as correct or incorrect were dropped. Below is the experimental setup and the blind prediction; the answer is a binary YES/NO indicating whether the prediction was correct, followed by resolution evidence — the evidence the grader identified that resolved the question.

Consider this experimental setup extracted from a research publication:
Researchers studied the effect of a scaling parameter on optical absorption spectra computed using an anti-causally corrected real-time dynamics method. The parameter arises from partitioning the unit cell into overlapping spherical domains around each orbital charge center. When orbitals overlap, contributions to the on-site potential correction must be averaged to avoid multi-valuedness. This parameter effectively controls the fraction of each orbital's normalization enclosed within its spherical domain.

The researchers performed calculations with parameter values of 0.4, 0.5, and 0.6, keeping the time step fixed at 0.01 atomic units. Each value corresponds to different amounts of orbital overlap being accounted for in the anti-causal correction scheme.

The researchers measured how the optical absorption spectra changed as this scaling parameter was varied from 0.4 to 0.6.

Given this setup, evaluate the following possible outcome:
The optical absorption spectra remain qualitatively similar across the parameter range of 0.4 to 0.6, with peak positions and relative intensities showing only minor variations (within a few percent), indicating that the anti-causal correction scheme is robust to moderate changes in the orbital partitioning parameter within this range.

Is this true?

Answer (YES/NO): NO